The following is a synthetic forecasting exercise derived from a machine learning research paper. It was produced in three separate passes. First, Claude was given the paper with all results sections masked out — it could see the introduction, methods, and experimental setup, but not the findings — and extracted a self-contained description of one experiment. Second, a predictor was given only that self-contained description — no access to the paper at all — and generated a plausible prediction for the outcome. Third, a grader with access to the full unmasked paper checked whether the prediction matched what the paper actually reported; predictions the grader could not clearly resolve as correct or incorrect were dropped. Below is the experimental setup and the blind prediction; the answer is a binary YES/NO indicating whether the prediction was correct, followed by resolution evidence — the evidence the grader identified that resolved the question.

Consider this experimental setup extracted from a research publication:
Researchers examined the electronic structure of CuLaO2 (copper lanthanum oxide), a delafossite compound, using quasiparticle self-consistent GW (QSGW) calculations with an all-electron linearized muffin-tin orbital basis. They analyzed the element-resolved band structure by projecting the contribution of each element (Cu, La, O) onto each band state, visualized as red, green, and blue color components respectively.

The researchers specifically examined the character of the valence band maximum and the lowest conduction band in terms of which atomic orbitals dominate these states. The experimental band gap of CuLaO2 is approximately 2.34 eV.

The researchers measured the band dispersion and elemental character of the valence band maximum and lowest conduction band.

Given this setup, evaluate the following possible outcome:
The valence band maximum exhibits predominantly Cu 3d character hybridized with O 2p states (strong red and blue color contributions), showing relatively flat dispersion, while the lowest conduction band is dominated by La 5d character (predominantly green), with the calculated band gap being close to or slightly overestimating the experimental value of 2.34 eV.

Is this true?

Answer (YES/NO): NO